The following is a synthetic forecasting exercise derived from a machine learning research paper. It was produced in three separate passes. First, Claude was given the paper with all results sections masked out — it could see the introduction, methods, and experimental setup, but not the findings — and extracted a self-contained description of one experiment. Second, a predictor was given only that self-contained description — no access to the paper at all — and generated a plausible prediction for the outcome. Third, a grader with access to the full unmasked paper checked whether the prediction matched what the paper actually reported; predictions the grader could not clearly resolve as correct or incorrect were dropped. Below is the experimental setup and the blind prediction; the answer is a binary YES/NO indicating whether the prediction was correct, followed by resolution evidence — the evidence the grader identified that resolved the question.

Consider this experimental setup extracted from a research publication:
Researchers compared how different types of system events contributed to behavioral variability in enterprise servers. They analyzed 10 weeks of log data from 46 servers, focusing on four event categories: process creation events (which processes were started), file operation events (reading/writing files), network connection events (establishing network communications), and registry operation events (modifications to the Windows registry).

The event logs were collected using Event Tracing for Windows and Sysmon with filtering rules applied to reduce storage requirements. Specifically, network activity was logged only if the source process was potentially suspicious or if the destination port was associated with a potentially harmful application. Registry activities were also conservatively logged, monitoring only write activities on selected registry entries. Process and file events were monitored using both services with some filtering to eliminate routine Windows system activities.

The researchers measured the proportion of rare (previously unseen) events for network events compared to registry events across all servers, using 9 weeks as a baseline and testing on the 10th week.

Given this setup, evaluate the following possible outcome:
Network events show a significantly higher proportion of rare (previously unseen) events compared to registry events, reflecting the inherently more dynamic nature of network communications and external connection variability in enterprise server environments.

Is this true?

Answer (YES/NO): NO